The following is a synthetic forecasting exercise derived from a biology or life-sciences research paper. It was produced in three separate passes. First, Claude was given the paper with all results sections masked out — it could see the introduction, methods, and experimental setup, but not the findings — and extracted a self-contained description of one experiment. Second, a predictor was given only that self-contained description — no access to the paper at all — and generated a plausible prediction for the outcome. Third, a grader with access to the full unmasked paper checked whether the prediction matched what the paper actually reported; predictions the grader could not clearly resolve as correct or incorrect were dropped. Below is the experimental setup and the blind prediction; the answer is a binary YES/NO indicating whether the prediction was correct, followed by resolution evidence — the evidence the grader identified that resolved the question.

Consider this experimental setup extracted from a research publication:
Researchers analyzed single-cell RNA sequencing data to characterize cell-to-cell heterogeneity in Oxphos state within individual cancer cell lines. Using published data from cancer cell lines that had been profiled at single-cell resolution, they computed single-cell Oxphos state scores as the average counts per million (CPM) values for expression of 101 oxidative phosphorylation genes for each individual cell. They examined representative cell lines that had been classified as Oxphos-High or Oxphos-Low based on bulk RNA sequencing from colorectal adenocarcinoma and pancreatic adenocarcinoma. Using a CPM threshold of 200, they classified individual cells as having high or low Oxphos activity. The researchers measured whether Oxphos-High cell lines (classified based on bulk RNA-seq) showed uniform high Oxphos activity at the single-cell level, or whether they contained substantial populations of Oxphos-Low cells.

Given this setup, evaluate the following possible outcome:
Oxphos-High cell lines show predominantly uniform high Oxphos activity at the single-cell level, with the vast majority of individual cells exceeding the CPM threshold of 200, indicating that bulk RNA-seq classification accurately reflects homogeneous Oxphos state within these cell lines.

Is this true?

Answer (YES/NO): NO